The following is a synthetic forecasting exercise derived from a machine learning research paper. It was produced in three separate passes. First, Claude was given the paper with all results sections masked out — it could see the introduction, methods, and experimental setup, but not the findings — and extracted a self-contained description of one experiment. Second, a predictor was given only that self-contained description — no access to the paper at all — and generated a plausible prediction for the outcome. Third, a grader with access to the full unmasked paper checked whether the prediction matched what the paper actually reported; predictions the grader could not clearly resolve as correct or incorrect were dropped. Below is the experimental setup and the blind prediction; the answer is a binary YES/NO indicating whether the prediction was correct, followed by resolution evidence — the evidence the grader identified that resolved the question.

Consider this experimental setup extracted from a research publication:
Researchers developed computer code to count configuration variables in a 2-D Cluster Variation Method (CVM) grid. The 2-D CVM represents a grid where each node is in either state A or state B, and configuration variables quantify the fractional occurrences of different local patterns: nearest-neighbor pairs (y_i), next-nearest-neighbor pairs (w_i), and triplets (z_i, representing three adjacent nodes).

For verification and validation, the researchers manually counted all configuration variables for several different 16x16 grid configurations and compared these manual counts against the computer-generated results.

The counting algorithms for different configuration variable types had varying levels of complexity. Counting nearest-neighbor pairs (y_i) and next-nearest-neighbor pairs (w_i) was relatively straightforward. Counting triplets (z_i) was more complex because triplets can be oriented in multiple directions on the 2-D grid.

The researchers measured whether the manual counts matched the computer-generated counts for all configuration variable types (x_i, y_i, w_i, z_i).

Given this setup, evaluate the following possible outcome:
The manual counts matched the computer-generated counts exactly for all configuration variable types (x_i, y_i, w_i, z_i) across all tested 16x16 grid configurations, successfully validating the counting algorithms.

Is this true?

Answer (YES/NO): YES